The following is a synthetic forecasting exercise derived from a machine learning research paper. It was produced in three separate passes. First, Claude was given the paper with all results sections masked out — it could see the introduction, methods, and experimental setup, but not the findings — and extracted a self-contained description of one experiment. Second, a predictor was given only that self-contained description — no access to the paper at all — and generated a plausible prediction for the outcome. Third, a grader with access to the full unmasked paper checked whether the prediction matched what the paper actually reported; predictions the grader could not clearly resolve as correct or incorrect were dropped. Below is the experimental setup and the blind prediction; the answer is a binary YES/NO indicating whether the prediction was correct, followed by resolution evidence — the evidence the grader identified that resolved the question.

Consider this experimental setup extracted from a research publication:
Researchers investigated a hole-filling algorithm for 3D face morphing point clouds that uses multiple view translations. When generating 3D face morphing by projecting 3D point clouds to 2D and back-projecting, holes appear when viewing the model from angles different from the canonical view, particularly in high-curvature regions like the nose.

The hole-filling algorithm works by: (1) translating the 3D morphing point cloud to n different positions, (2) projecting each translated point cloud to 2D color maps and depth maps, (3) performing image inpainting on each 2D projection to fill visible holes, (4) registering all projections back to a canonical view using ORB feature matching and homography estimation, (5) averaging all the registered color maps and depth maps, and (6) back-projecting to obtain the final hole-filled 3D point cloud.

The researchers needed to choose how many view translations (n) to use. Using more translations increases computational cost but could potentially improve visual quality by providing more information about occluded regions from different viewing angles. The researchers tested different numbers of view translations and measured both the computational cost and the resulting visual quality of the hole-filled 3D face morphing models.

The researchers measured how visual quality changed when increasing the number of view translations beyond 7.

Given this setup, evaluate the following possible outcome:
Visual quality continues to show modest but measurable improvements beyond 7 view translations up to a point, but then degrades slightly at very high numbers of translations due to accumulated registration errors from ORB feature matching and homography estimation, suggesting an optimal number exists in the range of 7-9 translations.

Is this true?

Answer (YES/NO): NO